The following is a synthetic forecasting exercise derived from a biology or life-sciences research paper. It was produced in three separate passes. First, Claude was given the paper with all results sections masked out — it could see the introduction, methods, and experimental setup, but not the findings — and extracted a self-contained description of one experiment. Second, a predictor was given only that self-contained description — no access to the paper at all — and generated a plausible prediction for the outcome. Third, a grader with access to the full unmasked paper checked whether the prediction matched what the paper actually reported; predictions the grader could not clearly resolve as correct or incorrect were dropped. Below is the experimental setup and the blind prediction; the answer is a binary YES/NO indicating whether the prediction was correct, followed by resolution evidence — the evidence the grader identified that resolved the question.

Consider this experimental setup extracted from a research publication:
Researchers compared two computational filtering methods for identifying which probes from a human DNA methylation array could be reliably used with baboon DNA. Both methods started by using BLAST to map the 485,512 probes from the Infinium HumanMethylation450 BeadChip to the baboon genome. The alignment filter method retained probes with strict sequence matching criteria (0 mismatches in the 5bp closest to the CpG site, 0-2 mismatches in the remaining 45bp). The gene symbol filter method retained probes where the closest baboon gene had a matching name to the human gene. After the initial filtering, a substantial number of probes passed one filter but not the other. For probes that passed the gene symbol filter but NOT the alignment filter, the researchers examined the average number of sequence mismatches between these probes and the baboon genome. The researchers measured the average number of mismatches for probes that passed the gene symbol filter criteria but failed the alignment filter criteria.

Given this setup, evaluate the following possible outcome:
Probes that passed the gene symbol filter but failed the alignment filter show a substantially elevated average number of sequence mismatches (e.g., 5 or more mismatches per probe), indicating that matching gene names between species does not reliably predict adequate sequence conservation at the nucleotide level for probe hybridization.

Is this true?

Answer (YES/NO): NO